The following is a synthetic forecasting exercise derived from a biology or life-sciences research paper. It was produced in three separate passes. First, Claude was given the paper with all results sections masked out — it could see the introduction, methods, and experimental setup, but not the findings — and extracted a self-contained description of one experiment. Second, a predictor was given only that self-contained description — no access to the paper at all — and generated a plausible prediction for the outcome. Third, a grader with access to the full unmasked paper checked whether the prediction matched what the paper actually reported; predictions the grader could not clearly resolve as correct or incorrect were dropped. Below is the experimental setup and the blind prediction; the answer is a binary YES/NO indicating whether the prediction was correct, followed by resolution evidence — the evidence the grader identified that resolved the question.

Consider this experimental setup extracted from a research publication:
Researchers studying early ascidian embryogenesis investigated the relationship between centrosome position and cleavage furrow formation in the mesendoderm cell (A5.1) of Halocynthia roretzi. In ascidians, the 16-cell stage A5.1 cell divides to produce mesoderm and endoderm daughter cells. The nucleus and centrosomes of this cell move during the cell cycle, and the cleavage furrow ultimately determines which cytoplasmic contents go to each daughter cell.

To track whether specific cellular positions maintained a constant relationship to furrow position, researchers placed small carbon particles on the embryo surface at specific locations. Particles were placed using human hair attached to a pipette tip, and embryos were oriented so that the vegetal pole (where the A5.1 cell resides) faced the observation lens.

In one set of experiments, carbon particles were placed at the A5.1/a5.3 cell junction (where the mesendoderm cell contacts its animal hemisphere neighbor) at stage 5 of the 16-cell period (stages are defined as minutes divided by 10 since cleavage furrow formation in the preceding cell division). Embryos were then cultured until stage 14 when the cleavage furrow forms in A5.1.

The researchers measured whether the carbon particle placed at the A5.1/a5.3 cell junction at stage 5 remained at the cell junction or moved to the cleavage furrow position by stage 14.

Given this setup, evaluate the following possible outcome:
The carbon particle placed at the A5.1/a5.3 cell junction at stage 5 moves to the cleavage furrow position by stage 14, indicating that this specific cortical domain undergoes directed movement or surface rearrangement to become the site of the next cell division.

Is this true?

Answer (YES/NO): NO